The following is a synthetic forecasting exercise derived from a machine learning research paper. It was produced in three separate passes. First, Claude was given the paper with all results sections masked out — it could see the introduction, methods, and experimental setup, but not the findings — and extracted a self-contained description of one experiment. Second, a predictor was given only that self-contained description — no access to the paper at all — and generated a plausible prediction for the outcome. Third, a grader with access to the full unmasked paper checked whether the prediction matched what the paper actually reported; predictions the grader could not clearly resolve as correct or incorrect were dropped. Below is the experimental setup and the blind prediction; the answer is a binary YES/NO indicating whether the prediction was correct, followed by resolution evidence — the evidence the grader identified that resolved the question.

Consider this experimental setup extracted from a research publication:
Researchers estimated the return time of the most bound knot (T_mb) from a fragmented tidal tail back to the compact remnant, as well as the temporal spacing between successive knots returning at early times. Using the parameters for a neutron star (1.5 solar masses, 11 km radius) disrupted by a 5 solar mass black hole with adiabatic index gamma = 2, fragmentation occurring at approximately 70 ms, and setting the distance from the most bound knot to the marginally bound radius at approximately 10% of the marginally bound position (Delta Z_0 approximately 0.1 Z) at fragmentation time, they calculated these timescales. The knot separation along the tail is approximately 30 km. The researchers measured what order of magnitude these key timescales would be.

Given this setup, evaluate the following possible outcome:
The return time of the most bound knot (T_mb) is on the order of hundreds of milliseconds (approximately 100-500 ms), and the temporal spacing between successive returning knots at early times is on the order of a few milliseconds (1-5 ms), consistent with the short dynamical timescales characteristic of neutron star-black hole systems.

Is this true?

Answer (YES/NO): NO